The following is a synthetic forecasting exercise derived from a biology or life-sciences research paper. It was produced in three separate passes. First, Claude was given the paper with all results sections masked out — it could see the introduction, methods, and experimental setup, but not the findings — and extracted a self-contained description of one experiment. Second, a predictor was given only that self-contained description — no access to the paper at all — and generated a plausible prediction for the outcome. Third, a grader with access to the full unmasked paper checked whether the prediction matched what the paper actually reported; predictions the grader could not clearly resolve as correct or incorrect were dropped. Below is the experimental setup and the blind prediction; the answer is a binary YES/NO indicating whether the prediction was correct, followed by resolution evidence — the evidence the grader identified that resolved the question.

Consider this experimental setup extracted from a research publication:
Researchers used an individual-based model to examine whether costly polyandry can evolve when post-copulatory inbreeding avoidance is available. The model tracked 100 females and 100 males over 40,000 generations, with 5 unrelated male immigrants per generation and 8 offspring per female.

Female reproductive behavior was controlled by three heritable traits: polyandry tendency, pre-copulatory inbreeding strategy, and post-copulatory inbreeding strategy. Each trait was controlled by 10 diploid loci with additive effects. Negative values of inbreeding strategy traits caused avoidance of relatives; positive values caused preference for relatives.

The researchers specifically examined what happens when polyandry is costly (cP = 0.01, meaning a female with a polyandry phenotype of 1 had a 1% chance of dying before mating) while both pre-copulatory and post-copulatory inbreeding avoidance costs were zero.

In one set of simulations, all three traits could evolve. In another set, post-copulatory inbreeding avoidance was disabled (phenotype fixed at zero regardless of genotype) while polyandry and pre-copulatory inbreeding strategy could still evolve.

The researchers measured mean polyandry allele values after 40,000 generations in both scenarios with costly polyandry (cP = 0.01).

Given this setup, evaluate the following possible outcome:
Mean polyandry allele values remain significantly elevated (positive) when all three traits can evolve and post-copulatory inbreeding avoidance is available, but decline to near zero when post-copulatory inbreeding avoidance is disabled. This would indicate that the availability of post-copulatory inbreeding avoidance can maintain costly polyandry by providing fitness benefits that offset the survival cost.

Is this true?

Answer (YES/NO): NO